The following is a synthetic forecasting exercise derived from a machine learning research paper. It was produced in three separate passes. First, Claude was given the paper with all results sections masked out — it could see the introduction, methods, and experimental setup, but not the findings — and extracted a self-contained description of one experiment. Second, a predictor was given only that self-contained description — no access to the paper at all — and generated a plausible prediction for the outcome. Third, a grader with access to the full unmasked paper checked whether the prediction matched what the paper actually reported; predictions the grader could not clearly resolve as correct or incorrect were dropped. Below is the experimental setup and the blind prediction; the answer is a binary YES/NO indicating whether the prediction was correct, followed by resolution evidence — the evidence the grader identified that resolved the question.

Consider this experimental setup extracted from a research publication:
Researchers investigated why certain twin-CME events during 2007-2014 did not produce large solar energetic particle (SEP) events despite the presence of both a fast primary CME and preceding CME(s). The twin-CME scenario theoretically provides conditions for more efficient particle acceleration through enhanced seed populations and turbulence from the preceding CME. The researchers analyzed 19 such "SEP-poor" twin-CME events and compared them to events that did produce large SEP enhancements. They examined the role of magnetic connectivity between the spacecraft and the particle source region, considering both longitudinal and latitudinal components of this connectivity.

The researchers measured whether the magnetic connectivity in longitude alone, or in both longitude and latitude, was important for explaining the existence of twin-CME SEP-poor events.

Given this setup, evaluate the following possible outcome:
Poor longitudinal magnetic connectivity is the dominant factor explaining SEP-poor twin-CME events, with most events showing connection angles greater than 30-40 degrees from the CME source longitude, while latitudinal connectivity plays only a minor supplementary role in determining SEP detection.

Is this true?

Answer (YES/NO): NO